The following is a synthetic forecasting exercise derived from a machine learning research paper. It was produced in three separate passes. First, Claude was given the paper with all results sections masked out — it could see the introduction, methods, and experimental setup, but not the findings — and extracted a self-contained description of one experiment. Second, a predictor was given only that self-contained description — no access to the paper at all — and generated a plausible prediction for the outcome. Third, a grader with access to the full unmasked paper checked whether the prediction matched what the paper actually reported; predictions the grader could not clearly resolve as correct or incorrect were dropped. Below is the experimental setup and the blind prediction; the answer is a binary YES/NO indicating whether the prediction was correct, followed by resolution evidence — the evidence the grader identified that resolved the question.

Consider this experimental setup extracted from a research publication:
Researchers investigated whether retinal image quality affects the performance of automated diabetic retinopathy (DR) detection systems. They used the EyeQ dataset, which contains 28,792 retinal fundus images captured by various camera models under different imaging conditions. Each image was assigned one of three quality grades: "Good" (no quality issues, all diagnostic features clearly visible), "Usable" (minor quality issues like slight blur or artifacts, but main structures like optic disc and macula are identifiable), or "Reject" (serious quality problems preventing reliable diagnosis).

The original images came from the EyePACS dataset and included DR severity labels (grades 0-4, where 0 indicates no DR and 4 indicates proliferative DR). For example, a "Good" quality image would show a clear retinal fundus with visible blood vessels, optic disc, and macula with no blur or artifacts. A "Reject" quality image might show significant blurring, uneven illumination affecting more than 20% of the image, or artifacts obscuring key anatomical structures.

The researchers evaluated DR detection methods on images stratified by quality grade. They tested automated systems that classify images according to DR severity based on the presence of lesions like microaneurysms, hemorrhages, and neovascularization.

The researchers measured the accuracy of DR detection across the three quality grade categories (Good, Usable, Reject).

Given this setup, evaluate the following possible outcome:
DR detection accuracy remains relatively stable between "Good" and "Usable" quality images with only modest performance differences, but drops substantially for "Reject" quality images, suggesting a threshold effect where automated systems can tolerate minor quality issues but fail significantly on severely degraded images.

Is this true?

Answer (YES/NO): YES